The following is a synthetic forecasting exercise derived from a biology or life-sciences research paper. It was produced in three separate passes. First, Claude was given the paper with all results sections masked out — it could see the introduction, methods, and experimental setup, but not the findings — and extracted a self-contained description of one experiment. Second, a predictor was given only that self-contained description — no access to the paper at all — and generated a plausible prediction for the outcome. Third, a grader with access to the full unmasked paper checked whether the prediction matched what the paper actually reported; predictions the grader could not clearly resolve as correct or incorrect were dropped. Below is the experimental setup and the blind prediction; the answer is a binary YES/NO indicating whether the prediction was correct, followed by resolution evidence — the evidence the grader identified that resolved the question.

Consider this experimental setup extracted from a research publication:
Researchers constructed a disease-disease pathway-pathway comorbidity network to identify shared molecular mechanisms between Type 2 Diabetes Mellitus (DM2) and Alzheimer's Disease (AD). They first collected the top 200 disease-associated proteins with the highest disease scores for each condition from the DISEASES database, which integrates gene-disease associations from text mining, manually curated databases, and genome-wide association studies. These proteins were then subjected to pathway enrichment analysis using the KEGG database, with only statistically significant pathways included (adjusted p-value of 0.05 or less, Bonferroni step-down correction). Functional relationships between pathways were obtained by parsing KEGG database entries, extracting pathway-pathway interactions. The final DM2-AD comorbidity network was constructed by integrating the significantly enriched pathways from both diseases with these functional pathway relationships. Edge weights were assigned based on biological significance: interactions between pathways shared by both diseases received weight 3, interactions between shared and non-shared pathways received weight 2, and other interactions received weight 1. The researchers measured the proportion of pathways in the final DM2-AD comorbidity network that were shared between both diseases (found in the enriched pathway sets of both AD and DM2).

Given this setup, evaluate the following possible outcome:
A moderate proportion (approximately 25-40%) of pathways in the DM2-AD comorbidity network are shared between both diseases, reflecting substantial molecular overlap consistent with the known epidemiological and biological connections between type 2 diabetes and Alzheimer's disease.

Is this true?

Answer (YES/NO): NO